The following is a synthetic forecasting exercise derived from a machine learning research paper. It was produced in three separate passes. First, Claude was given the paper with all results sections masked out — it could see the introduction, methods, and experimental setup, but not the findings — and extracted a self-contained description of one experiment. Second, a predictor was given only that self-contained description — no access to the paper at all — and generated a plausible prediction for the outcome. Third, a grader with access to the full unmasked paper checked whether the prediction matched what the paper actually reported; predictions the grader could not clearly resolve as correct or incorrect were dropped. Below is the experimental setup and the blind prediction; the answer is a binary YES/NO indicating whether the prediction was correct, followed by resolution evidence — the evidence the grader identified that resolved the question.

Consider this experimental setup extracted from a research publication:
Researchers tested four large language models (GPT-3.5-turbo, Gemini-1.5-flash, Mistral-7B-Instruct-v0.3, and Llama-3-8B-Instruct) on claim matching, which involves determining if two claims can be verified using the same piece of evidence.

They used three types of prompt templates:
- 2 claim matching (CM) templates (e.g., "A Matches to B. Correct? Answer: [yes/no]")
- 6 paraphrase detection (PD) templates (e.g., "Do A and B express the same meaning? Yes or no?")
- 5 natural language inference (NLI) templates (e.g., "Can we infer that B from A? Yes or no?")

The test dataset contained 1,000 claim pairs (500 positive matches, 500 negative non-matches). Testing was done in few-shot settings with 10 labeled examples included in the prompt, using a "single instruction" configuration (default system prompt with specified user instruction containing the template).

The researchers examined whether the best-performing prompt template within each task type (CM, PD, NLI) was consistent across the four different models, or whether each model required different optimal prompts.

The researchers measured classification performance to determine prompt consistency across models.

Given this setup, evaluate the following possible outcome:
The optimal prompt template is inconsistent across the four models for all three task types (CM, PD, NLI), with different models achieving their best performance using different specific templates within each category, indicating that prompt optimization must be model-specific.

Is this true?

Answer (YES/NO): NO